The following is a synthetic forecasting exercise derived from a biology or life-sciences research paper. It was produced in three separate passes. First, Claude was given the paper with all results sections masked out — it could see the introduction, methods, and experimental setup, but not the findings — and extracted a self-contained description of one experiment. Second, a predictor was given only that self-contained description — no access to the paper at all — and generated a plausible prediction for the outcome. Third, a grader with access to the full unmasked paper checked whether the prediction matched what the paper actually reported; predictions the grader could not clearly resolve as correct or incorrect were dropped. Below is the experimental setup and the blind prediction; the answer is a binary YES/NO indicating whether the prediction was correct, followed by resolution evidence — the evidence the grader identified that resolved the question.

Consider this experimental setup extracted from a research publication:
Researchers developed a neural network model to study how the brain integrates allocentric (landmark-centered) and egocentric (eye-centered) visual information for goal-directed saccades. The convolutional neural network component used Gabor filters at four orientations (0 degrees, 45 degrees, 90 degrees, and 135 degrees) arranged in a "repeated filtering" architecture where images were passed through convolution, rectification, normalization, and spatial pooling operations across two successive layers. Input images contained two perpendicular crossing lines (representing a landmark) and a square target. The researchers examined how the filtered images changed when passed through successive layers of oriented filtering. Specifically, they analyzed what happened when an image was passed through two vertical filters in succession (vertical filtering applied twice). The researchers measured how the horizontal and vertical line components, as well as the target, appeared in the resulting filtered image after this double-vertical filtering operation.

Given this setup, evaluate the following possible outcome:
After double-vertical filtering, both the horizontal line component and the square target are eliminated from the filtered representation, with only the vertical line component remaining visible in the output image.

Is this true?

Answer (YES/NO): NO